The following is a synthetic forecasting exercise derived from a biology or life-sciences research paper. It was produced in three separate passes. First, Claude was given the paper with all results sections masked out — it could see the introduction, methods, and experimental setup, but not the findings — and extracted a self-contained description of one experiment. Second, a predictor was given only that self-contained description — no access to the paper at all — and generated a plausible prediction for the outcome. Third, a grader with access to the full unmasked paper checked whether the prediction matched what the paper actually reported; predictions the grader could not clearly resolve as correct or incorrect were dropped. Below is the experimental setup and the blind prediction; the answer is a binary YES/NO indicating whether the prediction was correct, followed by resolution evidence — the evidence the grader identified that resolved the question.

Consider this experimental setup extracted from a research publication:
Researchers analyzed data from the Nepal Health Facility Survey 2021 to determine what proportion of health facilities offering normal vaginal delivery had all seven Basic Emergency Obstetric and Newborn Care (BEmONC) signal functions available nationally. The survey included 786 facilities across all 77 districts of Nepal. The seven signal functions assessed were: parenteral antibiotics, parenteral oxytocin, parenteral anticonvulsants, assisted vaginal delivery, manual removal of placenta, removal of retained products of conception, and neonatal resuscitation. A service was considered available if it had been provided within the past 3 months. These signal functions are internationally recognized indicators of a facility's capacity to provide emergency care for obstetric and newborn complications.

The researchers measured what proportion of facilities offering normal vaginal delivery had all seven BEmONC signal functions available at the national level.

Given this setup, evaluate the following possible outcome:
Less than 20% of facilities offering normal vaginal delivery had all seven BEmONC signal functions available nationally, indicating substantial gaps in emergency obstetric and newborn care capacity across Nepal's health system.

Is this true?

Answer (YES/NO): YES